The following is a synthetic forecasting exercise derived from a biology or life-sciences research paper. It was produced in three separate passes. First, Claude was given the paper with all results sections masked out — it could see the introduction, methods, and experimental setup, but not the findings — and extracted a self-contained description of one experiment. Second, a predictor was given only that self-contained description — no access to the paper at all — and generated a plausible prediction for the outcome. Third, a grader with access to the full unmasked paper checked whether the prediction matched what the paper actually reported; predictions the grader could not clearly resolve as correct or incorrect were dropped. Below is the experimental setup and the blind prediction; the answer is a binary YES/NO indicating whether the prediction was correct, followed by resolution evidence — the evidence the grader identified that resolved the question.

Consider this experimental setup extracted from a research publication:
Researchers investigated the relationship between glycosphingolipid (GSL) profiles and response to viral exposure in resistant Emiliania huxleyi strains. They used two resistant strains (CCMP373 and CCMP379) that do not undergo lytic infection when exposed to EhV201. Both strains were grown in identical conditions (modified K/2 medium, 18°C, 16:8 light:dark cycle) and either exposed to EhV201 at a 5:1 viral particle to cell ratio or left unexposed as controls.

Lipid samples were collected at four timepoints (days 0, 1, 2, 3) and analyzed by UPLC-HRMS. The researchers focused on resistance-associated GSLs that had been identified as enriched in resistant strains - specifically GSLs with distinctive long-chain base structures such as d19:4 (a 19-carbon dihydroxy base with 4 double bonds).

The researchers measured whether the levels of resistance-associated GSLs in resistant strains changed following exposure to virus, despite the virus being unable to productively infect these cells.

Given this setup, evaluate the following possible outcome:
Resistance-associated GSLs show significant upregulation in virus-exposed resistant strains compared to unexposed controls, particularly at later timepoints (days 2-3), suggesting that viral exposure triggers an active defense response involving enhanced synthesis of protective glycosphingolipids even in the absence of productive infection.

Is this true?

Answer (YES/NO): NO